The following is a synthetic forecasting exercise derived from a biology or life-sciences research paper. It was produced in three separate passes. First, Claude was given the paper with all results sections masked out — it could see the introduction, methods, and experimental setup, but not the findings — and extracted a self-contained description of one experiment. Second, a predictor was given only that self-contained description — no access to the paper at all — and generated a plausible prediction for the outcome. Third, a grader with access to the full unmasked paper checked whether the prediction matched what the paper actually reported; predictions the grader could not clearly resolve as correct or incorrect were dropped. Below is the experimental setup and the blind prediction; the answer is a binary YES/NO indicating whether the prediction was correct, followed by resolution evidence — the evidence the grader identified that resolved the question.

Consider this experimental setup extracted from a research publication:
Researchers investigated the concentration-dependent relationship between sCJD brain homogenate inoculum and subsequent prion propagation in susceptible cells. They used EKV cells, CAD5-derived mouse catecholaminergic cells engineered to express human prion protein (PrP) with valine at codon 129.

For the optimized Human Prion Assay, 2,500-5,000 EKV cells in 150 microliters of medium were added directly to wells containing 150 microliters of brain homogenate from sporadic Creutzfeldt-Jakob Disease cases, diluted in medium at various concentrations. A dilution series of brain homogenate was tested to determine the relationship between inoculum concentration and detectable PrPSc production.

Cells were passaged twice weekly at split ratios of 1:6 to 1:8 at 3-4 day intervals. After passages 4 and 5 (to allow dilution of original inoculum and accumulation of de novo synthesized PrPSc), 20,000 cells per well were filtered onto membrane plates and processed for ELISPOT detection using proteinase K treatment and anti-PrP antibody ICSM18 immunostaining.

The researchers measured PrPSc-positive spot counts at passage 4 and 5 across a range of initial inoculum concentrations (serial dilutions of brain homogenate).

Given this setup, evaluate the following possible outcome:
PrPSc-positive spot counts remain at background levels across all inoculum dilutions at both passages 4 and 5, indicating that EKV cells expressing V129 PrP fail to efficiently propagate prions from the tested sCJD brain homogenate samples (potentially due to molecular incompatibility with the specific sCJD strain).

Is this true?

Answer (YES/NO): NO